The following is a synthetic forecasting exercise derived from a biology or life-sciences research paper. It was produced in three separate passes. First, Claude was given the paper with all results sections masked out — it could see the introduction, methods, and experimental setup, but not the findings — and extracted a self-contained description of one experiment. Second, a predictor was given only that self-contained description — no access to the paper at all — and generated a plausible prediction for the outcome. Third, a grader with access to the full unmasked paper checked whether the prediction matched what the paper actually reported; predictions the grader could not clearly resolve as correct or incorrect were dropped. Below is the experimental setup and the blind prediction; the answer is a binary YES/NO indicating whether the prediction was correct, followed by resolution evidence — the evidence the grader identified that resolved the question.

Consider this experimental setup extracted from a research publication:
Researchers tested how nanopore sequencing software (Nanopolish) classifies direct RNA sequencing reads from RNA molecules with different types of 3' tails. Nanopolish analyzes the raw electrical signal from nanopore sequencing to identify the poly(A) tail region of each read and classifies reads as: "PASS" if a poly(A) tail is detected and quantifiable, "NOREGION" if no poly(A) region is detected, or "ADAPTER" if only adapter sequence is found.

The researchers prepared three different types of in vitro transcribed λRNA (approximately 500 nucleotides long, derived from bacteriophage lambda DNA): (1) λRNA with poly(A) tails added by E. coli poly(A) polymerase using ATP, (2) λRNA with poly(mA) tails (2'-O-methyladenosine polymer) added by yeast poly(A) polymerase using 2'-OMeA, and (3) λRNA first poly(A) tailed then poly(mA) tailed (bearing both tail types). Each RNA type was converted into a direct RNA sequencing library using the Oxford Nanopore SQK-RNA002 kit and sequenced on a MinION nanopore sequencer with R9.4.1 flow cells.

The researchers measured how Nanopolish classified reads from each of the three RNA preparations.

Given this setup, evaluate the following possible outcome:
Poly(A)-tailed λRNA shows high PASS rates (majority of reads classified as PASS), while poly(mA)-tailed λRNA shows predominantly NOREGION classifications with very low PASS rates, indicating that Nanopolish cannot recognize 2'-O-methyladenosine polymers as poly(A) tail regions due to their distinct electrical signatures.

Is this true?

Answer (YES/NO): YES